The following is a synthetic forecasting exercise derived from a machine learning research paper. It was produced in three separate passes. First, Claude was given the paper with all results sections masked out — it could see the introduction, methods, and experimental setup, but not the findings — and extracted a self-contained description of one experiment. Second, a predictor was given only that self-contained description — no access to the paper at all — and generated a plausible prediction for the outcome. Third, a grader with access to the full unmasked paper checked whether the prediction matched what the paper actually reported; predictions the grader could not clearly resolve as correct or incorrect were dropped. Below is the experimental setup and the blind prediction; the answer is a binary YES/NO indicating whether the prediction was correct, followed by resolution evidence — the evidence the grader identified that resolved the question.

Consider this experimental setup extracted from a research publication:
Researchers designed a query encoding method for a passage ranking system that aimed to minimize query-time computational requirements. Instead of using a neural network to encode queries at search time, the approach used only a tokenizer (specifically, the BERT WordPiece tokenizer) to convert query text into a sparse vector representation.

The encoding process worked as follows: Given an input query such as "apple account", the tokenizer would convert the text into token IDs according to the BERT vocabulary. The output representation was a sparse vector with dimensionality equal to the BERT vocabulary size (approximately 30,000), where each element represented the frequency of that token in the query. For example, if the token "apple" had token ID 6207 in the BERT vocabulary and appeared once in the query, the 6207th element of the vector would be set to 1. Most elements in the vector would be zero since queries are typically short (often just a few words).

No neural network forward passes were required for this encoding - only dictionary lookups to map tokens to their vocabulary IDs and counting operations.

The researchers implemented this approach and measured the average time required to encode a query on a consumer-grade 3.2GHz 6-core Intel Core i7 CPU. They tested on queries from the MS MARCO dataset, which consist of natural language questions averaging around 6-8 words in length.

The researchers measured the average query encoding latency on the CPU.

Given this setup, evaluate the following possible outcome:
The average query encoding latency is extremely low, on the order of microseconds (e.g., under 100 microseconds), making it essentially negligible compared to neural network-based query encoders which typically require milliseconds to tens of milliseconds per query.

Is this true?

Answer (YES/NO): NO